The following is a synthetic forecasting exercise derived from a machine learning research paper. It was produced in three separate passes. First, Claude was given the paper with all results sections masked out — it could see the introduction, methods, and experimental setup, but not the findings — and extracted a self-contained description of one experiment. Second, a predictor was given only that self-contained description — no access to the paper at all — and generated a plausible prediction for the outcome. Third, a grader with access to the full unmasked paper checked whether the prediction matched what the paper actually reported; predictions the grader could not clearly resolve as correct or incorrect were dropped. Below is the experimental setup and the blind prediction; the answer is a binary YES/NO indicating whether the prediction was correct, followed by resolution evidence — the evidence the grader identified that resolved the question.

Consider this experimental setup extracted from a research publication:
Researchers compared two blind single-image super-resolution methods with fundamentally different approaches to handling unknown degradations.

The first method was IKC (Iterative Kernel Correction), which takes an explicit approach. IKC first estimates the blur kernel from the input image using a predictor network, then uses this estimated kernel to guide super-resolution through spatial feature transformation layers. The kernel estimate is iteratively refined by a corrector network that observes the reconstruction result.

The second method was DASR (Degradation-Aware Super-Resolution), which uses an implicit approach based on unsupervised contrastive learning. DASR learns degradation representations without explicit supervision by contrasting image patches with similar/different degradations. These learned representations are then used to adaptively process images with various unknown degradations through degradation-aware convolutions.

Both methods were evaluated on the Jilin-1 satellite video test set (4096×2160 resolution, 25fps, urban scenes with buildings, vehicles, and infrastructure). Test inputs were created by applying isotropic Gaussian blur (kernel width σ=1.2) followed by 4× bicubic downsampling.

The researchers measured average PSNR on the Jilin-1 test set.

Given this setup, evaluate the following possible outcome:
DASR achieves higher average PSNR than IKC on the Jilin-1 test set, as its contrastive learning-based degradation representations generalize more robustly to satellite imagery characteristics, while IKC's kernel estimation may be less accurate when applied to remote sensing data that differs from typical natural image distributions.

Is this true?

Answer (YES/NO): YES